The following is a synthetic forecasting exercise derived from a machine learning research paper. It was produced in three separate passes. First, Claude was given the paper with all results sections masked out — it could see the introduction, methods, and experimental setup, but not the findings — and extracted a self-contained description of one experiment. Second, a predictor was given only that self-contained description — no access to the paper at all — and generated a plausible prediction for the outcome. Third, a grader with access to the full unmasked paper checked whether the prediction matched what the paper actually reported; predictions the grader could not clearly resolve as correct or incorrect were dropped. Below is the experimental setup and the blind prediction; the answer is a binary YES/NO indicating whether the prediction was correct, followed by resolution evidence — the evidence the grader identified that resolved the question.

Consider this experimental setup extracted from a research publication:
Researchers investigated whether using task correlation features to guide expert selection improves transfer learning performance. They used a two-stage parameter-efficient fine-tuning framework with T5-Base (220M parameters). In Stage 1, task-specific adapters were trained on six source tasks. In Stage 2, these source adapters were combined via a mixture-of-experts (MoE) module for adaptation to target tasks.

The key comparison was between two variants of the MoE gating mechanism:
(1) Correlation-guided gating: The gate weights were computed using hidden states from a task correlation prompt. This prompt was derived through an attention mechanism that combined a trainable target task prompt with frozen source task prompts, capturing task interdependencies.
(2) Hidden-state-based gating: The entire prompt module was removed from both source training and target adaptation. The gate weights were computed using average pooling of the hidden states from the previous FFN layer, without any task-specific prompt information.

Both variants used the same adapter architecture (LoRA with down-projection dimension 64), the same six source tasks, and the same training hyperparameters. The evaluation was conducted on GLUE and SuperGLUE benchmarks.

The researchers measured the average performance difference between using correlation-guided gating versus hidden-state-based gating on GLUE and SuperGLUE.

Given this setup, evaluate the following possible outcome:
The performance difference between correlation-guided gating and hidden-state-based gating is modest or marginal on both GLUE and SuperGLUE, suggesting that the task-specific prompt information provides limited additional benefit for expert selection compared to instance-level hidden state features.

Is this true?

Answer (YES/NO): NO